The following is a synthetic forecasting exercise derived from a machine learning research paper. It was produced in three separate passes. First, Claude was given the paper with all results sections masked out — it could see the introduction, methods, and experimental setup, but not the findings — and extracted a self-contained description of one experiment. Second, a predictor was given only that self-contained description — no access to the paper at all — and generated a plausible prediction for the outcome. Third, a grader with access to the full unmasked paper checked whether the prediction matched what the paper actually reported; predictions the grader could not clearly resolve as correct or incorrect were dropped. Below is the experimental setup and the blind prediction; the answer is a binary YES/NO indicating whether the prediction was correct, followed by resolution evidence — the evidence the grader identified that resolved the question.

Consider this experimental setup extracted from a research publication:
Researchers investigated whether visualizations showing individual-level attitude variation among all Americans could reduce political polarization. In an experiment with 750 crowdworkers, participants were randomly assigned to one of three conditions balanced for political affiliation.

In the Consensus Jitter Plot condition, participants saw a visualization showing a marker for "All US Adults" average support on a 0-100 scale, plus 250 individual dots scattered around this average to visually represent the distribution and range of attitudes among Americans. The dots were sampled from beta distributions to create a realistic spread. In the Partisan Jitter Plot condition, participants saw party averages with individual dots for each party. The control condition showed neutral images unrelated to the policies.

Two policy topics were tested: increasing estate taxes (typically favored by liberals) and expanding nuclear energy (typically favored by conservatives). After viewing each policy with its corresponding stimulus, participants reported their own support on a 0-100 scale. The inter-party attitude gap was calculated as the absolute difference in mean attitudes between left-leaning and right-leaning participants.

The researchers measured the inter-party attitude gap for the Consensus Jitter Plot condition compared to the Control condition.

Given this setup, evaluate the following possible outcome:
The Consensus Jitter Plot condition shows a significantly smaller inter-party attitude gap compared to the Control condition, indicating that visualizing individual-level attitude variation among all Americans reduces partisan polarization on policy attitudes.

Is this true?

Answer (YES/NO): NO